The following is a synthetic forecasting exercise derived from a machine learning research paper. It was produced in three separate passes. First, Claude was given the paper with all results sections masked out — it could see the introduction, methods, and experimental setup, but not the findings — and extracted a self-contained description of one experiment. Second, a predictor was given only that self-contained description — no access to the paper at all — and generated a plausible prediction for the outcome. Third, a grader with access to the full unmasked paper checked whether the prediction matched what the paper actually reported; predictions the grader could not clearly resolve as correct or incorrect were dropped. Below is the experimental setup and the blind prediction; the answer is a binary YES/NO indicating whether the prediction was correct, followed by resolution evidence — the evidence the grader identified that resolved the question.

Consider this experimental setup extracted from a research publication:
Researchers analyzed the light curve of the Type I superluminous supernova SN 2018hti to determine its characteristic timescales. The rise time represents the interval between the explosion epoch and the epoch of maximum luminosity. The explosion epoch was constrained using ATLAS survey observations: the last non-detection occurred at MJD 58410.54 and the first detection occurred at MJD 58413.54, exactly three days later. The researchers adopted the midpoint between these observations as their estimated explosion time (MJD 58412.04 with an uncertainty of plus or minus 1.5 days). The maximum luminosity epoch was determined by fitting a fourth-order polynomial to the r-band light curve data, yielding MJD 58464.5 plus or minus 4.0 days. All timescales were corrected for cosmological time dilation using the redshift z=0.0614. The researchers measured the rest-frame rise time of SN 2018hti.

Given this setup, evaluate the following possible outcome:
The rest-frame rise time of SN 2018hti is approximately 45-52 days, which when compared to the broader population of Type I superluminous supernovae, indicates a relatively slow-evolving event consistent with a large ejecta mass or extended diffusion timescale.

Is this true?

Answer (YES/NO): YES